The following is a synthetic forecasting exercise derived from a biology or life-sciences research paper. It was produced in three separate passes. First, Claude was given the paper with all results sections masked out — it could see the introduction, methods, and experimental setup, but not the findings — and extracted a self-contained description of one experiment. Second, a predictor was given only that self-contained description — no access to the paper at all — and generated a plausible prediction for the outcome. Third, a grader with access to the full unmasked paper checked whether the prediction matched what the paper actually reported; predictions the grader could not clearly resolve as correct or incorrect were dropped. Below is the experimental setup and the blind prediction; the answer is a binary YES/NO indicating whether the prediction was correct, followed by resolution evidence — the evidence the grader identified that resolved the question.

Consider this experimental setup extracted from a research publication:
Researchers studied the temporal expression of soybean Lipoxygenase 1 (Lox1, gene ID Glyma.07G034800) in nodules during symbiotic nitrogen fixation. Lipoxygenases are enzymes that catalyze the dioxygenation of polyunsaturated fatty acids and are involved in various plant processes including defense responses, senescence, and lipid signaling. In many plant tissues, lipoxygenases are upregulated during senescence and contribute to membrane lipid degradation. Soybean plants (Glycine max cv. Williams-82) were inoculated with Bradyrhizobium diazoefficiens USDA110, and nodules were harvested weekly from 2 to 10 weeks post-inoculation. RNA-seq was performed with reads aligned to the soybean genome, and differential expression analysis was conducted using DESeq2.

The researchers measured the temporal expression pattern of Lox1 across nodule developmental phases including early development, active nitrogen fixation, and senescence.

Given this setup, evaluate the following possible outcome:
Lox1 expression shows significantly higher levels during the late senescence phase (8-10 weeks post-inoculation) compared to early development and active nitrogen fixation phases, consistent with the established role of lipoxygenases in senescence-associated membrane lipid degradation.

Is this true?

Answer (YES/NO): NO